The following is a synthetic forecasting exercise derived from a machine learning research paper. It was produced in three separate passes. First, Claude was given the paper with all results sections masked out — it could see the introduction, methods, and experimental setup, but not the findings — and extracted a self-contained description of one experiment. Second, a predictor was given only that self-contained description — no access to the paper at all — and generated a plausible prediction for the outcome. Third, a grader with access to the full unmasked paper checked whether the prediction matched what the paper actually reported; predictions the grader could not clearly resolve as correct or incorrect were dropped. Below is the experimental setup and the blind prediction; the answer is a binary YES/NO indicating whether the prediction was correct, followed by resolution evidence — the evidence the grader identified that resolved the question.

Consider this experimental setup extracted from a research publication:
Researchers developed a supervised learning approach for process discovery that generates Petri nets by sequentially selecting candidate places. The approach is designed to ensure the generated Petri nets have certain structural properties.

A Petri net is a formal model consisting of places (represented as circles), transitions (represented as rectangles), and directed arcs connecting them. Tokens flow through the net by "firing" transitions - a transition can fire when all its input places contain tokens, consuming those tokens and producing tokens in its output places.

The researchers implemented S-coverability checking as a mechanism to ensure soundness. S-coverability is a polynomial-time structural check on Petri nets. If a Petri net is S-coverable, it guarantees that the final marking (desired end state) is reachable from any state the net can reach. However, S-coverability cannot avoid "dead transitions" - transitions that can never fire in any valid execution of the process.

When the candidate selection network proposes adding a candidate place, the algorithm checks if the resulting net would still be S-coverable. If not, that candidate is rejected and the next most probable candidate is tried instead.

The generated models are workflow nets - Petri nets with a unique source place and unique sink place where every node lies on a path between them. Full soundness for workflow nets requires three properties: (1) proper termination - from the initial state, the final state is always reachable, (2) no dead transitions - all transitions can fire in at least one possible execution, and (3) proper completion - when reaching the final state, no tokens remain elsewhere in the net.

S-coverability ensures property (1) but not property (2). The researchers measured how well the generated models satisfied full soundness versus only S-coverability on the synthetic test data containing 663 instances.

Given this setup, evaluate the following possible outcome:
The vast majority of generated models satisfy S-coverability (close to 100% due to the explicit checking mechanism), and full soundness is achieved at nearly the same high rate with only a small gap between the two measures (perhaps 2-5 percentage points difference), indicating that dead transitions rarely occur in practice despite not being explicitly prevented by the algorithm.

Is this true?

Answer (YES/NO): NO